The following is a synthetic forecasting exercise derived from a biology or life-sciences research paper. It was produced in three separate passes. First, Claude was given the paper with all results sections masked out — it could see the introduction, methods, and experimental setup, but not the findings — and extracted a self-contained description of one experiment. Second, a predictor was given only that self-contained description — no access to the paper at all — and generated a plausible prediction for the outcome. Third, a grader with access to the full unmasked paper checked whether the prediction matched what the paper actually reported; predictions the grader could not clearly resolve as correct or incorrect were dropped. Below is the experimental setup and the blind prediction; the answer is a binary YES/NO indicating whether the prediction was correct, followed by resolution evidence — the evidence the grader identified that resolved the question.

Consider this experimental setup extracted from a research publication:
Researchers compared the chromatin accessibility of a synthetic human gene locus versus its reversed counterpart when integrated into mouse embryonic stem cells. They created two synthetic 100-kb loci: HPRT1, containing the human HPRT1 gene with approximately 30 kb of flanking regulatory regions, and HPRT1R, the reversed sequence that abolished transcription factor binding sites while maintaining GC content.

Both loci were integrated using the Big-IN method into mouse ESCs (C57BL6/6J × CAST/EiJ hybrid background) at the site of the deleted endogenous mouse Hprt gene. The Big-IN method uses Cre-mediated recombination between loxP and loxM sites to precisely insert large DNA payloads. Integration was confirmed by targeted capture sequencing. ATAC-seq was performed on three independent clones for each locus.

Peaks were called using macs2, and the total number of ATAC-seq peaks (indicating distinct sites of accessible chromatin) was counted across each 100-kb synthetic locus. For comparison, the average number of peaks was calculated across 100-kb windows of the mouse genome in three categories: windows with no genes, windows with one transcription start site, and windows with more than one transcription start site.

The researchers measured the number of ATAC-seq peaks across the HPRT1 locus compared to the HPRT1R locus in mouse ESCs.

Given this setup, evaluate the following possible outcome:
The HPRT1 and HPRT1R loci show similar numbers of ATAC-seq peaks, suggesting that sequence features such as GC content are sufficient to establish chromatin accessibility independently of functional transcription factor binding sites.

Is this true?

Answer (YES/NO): NO